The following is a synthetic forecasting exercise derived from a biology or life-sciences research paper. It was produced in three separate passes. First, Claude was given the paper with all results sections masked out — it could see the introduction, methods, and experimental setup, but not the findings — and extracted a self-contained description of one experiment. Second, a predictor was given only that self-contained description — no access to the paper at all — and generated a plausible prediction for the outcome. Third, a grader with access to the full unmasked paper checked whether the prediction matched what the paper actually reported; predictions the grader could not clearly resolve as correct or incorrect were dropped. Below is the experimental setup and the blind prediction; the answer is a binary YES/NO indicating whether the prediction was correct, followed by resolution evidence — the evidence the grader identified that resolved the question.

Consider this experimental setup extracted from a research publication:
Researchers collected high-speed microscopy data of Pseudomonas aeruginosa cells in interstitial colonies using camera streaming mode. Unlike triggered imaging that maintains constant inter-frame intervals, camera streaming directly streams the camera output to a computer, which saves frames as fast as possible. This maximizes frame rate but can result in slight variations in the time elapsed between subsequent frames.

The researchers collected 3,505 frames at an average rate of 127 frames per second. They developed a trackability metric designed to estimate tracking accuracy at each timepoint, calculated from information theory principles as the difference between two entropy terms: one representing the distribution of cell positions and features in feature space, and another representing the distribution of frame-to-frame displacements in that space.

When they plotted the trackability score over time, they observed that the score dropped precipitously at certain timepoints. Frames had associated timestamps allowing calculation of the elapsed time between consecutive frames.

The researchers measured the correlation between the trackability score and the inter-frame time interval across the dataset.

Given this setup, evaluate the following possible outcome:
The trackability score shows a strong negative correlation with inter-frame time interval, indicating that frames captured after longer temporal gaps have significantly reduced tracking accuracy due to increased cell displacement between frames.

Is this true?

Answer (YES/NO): YES